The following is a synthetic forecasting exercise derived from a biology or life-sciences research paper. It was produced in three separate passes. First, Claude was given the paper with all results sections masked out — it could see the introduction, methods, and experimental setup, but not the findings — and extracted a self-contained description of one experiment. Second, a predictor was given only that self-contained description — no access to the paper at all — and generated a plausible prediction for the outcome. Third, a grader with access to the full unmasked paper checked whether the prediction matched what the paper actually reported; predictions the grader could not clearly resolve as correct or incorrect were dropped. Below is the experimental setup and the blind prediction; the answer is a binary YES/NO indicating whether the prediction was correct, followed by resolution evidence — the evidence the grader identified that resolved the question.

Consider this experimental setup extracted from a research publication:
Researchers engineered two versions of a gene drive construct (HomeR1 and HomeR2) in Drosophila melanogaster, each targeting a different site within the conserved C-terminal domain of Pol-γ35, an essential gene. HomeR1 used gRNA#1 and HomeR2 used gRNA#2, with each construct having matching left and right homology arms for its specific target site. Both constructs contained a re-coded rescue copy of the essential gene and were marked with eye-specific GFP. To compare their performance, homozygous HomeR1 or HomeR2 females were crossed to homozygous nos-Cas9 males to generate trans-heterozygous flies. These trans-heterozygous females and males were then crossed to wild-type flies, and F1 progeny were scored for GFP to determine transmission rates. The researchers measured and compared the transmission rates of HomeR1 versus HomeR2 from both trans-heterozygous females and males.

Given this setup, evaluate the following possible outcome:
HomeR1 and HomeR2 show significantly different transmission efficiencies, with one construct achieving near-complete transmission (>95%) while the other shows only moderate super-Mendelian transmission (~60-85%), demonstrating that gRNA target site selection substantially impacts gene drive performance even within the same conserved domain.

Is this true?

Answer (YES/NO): YES